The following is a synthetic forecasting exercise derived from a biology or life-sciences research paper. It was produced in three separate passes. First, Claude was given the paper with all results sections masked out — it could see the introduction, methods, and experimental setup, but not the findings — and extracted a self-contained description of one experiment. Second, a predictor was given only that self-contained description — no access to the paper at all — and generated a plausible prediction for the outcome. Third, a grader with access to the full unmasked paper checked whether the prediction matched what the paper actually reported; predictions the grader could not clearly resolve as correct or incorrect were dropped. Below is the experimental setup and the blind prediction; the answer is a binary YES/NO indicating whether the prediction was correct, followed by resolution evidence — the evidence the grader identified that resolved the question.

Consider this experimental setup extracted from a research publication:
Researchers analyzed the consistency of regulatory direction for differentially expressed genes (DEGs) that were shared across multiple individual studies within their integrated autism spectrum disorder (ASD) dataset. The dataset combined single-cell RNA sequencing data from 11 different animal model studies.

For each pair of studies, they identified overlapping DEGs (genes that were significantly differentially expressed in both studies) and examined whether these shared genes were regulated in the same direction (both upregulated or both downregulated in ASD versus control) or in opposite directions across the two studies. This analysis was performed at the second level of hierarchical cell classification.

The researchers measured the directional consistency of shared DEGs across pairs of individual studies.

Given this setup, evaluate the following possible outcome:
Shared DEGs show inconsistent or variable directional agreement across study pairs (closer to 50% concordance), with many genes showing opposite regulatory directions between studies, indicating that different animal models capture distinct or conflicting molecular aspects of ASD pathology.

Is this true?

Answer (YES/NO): NO